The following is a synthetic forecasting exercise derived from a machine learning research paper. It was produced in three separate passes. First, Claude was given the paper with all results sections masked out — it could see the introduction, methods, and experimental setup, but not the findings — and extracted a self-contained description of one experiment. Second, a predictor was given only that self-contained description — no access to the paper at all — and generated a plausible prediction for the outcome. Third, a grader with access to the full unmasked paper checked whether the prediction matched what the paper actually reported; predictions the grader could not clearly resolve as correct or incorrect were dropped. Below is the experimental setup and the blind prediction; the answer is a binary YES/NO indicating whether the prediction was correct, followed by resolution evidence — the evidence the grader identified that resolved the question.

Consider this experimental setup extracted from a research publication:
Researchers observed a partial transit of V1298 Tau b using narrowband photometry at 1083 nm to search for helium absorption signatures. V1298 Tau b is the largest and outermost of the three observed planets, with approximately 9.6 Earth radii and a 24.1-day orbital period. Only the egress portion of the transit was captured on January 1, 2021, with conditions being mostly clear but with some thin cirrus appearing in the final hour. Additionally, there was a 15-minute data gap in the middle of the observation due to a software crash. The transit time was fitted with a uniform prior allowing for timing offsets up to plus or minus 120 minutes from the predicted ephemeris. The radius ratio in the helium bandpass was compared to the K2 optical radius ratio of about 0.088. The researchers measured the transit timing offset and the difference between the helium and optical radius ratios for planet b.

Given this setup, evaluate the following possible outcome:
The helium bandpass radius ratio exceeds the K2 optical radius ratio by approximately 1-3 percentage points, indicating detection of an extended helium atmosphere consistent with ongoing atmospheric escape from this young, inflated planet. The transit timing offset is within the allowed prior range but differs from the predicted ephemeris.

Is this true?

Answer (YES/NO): NO